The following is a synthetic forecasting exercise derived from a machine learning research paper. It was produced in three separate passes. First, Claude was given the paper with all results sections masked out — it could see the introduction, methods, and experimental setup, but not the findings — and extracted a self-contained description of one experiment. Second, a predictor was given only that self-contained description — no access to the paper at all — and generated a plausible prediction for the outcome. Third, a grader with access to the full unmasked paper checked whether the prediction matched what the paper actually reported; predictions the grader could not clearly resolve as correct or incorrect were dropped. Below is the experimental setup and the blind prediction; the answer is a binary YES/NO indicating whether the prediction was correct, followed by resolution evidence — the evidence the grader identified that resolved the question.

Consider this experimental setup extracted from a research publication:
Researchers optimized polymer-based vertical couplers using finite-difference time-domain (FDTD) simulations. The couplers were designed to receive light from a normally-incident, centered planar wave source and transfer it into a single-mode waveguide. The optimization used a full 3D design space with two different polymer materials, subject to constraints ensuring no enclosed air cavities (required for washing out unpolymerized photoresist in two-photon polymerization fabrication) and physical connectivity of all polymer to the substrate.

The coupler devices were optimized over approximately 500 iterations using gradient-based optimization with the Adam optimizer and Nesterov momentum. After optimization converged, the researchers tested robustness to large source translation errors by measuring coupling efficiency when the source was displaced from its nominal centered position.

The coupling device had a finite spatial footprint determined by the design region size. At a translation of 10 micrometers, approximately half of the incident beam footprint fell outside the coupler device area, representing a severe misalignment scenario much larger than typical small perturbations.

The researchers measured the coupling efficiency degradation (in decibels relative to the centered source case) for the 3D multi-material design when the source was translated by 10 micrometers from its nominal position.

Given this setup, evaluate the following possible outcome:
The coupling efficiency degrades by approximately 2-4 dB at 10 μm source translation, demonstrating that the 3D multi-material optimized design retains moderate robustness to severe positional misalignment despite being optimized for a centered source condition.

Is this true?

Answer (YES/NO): NO